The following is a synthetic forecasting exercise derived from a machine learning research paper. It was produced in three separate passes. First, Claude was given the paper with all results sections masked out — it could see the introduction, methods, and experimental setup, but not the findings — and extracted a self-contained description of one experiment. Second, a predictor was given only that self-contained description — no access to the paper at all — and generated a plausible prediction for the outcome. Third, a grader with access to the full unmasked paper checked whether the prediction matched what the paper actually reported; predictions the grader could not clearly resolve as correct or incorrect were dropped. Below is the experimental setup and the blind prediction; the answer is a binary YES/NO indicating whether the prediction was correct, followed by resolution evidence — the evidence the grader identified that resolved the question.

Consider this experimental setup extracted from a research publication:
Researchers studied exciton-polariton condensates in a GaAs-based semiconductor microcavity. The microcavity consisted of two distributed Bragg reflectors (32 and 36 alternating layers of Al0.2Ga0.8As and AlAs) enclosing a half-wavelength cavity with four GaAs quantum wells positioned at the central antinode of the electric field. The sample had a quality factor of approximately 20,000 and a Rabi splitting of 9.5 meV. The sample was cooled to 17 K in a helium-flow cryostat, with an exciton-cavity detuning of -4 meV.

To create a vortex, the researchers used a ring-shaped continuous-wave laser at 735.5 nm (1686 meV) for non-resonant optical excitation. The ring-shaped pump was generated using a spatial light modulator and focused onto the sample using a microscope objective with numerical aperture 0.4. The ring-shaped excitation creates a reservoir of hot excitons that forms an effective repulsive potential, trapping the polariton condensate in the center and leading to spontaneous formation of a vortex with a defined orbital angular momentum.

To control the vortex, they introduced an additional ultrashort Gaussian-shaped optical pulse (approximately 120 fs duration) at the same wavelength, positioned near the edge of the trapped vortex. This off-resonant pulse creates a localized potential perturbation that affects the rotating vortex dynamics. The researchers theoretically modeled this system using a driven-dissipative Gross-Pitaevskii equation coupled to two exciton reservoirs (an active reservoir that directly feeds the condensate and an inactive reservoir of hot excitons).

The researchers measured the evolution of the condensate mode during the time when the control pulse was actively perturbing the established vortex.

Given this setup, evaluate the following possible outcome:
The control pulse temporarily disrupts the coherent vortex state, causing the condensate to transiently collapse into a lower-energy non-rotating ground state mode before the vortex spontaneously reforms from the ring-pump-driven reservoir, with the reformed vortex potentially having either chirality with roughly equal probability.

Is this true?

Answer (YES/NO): NO